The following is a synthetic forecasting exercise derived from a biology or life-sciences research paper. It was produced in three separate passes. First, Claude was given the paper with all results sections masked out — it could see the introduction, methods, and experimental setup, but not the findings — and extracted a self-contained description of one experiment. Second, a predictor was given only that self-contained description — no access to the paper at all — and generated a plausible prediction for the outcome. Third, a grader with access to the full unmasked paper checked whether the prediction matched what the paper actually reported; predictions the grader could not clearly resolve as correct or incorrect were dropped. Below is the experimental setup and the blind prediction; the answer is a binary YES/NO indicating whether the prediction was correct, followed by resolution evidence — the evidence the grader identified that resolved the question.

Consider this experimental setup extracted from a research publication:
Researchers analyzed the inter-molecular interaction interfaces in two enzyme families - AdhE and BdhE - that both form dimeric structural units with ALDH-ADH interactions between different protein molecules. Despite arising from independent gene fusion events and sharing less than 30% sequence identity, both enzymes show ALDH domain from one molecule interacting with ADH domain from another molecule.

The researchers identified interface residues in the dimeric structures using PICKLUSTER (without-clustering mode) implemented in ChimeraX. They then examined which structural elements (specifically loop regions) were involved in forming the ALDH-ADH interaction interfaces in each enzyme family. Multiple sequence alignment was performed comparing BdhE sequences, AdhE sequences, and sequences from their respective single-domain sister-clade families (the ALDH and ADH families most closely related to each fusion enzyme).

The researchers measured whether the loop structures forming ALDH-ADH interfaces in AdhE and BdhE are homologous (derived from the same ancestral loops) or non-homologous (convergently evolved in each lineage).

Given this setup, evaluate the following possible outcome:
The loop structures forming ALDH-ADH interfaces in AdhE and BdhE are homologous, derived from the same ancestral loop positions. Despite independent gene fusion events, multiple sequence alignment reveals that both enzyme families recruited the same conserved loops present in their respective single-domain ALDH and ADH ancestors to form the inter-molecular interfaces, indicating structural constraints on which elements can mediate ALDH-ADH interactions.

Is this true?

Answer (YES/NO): NO